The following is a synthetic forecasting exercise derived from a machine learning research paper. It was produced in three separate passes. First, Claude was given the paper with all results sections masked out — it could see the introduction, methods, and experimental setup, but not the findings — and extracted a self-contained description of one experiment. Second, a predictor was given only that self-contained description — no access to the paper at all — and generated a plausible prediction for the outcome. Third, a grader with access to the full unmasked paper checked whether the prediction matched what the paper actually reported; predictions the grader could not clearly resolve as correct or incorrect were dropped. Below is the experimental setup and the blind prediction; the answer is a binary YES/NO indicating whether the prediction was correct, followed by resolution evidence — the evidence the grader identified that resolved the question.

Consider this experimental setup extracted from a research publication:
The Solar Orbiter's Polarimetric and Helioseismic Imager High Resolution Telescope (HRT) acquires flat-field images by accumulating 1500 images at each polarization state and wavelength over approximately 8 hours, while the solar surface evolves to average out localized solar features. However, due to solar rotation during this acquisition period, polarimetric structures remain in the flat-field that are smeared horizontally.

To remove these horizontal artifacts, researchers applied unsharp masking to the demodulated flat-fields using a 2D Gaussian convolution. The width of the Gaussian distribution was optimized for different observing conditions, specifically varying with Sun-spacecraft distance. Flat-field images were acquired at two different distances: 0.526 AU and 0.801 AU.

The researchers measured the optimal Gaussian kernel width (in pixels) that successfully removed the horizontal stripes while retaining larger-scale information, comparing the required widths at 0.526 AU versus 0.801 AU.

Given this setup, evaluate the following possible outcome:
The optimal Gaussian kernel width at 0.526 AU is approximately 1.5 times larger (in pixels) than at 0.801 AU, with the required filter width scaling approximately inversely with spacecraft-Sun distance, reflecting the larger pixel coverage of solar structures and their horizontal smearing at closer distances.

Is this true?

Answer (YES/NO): NO